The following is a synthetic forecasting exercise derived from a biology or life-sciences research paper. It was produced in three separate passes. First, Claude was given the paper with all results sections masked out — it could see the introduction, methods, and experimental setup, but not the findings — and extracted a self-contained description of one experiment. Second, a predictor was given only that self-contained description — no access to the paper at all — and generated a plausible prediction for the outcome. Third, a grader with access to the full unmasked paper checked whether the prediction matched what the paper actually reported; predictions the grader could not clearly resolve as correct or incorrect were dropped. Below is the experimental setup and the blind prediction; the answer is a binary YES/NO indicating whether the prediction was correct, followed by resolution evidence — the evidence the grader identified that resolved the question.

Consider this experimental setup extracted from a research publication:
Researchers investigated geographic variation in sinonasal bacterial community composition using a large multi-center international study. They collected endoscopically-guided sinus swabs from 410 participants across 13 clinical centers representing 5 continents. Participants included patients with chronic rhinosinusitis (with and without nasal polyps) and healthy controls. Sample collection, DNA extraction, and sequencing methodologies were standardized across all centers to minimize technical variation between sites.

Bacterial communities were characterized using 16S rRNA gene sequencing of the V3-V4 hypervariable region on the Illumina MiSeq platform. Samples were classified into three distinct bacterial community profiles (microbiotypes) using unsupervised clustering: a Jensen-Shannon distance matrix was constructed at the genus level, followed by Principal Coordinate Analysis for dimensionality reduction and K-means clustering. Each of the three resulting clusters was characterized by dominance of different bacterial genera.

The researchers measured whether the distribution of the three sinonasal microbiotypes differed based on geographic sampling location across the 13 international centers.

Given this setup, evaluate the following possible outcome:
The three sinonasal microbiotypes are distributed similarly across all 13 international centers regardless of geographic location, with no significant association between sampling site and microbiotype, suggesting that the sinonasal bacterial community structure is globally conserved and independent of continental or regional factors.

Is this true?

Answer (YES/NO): NO